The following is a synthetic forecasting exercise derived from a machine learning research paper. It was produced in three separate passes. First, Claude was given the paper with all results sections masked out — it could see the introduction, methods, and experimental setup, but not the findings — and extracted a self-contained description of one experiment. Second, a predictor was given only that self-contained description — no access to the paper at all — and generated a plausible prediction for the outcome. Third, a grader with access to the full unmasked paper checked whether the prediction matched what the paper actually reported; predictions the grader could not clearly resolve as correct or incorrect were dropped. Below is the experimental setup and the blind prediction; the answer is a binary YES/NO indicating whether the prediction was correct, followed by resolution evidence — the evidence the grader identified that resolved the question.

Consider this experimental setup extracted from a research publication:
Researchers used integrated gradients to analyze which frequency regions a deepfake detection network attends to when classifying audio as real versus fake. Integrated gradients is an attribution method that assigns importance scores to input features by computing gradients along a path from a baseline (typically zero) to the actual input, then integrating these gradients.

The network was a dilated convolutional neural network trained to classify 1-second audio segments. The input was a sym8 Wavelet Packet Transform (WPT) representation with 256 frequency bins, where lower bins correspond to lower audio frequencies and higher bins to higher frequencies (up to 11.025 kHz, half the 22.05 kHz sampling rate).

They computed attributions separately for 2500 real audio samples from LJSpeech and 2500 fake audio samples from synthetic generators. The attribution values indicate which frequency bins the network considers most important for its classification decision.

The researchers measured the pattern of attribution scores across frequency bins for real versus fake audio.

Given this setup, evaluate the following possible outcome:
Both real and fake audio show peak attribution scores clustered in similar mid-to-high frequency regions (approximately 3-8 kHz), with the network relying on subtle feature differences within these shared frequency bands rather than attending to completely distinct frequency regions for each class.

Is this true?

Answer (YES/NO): NO